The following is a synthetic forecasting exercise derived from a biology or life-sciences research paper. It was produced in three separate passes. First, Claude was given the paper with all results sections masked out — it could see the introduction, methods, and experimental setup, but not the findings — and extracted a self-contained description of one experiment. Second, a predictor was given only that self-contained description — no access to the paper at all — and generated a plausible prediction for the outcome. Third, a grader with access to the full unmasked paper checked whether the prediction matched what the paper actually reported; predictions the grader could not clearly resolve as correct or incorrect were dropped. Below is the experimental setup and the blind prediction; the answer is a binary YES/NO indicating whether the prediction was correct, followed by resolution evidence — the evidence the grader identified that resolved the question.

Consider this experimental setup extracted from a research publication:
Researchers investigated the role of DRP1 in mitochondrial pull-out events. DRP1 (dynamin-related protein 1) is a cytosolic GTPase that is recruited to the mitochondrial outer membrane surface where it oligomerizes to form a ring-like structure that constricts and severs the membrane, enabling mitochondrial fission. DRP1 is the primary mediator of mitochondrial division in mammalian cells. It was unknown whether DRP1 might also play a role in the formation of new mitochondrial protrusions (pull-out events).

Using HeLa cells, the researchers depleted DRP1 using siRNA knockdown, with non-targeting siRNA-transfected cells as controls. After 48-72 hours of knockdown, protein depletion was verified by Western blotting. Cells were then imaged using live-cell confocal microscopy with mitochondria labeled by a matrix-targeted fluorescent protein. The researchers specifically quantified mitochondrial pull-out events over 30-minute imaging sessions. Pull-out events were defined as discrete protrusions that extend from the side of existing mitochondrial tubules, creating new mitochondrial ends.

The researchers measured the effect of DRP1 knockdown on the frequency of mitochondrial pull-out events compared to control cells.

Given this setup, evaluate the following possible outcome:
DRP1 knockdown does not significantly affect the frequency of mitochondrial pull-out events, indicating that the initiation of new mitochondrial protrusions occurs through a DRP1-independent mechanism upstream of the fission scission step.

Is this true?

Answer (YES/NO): NO